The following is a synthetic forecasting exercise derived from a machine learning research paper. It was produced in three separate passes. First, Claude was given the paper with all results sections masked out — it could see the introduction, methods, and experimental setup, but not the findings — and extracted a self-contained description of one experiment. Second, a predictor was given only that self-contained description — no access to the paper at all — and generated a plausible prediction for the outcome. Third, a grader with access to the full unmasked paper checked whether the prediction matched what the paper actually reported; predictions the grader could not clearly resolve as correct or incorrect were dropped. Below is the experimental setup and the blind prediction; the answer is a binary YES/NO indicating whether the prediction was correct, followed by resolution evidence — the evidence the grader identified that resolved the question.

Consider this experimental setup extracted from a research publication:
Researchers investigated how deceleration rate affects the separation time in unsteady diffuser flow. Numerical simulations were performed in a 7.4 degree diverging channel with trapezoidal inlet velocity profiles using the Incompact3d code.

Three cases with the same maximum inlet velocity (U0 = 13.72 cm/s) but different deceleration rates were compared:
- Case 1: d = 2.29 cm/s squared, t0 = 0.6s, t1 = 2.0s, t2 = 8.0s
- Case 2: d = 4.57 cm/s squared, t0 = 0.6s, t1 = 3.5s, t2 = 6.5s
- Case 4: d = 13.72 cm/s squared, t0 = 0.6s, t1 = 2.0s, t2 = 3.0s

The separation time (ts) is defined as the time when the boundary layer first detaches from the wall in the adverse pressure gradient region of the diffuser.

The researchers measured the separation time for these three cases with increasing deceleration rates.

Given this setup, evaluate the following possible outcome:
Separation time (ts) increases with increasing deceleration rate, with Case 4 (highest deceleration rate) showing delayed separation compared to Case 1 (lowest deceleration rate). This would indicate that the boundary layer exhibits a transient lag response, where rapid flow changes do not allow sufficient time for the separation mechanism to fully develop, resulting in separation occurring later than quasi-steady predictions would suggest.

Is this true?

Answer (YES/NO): NO